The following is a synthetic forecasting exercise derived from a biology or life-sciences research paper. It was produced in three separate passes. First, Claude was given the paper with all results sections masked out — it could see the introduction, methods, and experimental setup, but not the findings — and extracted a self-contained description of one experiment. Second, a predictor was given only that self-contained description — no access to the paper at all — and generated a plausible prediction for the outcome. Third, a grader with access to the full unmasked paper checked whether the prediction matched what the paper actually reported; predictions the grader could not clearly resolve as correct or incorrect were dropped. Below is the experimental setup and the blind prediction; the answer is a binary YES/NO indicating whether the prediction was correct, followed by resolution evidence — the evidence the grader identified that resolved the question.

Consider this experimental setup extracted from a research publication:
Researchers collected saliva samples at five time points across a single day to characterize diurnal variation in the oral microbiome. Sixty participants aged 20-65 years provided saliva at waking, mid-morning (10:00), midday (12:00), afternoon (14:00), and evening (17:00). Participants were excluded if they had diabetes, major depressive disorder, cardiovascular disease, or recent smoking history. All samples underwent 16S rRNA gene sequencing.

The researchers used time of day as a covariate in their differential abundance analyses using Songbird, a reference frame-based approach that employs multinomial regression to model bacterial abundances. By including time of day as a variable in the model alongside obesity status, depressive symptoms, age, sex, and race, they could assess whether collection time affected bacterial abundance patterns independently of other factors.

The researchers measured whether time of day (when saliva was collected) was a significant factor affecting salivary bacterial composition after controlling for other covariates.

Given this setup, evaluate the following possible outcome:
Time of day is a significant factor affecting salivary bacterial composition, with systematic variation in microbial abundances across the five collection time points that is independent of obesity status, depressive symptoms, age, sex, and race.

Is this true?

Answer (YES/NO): NO